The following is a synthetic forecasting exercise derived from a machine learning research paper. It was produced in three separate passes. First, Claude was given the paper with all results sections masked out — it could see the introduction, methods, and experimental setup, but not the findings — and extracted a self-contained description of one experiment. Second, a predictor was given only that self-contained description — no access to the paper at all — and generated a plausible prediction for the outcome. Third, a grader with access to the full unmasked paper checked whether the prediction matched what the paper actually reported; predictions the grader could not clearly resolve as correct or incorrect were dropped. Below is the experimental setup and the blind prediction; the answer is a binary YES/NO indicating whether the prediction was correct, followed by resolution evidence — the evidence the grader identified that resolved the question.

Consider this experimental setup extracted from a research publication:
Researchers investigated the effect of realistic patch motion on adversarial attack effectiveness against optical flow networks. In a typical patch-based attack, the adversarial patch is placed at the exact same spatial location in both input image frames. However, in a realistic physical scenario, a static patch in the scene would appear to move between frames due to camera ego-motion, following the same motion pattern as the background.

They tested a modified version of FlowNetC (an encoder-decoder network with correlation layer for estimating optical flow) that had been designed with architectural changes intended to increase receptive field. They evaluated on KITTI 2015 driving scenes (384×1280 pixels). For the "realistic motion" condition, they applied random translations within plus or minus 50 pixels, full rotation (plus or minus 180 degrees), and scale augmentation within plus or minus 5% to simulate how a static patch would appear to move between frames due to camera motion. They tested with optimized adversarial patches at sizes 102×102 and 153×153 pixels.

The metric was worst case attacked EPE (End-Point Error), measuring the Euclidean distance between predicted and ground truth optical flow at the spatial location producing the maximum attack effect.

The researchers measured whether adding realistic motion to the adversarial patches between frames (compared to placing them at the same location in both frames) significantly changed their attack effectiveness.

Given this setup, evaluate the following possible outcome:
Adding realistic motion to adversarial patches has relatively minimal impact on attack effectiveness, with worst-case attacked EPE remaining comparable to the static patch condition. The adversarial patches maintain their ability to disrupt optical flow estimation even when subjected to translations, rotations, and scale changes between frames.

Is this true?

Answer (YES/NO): YES